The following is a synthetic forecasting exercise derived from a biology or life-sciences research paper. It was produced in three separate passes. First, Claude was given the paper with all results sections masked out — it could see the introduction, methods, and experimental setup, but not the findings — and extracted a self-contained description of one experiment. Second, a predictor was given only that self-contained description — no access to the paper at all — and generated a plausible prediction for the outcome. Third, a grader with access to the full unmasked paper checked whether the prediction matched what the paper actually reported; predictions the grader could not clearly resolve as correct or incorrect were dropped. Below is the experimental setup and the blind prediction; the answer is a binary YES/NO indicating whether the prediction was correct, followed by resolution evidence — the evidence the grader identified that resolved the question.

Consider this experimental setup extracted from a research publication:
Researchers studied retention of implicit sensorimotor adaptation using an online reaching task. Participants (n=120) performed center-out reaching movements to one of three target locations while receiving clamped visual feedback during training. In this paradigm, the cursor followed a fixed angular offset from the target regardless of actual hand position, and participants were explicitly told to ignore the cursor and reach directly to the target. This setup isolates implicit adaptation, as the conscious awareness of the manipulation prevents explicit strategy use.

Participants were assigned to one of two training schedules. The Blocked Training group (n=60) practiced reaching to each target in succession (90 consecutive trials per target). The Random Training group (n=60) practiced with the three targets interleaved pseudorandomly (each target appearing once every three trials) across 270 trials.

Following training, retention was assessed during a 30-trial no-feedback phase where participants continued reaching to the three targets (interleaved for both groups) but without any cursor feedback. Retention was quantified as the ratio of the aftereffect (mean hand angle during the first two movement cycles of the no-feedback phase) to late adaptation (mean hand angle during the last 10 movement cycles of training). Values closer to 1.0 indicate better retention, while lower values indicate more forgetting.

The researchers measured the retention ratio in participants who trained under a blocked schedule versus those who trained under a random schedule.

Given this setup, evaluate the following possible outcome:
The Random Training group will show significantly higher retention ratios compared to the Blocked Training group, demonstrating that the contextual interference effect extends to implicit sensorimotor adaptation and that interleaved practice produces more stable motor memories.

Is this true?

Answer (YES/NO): YES